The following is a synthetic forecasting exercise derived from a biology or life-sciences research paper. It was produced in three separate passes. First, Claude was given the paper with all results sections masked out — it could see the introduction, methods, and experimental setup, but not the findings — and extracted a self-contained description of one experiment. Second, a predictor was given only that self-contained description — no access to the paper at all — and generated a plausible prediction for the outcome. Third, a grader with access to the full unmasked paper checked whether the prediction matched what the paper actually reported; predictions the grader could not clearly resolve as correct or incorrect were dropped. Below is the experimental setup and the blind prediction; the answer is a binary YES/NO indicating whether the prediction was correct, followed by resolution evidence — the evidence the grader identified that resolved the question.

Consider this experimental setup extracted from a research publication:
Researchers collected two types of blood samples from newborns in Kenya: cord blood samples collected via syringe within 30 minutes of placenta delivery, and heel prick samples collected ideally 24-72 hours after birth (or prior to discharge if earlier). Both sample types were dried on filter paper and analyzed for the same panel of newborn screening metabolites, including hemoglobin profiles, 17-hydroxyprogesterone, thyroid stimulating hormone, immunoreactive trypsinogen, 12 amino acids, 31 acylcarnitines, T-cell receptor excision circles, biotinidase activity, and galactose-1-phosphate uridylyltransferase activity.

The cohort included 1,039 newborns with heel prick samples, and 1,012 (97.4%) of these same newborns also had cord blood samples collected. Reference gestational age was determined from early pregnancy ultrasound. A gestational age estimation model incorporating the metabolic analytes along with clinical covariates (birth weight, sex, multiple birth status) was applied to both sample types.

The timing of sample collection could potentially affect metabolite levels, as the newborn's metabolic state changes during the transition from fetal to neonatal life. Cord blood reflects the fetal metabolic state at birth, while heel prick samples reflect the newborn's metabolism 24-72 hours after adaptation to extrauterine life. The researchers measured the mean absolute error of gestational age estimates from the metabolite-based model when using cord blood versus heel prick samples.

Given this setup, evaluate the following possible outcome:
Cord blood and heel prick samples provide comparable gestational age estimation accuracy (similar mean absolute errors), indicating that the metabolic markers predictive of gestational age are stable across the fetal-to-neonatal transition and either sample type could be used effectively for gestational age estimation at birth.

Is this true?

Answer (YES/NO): YES